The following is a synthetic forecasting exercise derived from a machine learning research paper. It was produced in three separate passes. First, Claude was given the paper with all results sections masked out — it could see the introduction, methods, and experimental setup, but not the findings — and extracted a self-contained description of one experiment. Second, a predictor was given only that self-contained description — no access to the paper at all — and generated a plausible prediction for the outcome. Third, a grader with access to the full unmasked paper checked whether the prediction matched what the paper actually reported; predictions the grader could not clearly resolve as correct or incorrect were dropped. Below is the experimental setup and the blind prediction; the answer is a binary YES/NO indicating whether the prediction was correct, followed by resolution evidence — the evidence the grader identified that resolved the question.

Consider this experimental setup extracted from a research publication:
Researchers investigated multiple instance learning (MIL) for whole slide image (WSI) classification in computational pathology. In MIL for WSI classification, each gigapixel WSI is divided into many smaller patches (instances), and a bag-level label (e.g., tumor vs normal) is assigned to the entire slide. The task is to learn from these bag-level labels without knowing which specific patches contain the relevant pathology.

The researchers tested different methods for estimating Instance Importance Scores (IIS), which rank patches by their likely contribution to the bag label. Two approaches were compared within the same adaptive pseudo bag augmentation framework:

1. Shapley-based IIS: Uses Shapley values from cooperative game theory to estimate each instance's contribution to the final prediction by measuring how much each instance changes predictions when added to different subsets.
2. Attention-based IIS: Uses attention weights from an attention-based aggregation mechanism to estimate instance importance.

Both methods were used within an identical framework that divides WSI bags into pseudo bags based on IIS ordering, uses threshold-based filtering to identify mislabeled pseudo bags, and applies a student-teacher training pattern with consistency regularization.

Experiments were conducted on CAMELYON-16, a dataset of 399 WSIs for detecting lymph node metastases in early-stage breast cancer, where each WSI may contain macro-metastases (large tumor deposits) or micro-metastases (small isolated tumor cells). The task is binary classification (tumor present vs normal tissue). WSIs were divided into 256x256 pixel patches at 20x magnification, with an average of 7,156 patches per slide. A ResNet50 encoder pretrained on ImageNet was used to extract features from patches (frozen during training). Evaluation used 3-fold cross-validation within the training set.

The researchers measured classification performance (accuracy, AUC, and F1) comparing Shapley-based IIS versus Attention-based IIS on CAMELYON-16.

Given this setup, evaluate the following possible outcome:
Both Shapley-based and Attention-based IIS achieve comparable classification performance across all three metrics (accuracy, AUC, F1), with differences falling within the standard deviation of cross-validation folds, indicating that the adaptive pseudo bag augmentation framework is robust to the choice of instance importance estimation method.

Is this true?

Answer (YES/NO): YES